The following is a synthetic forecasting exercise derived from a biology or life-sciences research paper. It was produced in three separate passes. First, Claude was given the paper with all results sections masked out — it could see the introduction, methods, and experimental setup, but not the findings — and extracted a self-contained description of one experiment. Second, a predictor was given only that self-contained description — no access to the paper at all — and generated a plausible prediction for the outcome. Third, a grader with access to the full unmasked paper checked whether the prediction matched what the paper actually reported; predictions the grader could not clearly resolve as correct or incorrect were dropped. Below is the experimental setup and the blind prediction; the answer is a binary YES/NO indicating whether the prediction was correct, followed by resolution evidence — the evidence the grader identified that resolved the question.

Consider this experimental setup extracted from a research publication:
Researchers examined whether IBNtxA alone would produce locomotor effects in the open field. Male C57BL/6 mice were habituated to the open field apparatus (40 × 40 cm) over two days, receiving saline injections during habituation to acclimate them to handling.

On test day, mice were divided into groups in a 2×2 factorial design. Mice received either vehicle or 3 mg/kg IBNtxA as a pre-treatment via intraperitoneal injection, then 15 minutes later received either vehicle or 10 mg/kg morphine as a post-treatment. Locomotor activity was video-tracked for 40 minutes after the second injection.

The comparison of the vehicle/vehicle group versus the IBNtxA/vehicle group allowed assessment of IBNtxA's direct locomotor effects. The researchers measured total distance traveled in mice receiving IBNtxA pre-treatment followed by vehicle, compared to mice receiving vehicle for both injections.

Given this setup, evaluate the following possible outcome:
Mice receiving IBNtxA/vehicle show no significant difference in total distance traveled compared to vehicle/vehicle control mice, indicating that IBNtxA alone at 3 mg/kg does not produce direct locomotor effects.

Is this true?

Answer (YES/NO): YES